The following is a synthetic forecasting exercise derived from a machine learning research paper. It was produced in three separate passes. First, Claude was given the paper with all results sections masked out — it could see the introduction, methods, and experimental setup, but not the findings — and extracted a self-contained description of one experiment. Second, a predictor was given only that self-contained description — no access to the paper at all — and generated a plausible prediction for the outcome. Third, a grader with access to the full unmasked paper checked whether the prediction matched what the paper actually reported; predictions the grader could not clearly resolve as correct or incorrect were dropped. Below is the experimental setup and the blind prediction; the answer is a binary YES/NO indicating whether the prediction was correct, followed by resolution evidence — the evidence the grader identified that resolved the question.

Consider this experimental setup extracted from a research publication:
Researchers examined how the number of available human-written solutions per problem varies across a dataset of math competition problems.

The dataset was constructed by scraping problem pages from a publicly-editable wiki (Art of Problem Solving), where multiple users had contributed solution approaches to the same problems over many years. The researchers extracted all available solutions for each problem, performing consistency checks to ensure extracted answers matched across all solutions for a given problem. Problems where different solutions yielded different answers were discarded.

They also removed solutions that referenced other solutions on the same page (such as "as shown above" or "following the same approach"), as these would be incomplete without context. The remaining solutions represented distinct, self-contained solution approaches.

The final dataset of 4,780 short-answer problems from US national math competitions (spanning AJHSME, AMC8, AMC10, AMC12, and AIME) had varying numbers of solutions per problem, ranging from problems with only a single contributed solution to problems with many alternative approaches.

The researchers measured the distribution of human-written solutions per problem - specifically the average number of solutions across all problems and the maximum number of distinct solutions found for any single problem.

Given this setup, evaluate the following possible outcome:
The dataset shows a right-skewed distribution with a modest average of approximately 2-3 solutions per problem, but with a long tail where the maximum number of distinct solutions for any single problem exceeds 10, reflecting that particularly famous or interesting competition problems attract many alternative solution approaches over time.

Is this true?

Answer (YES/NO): YES